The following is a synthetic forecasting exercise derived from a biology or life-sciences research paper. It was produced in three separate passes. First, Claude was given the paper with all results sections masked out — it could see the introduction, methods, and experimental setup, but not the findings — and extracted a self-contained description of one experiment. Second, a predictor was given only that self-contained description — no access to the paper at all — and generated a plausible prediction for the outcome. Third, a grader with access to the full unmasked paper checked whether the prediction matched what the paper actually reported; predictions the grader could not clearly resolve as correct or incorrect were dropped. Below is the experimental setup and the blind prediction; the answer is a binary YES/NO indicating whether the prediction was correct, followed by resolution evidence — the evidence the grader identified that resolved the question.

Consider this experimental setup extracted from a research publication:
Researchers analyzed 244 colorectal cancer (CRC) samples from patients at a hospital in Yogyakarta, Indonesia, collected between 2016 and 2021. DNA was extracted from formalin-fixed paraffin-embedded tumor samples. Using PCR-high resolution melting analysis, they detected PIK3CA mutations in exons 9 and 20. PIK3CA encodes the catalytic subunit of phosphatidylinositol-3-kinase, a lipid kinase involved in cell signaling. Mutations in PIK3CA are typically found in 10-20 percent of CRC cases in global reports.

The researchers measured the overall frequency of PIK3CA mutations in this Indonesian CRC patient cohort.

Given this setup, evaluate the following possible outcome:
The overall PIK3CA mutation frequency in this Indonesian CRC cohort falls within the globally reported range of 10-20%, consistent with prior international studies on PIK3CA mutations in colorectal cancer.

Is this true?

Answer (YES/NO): NO